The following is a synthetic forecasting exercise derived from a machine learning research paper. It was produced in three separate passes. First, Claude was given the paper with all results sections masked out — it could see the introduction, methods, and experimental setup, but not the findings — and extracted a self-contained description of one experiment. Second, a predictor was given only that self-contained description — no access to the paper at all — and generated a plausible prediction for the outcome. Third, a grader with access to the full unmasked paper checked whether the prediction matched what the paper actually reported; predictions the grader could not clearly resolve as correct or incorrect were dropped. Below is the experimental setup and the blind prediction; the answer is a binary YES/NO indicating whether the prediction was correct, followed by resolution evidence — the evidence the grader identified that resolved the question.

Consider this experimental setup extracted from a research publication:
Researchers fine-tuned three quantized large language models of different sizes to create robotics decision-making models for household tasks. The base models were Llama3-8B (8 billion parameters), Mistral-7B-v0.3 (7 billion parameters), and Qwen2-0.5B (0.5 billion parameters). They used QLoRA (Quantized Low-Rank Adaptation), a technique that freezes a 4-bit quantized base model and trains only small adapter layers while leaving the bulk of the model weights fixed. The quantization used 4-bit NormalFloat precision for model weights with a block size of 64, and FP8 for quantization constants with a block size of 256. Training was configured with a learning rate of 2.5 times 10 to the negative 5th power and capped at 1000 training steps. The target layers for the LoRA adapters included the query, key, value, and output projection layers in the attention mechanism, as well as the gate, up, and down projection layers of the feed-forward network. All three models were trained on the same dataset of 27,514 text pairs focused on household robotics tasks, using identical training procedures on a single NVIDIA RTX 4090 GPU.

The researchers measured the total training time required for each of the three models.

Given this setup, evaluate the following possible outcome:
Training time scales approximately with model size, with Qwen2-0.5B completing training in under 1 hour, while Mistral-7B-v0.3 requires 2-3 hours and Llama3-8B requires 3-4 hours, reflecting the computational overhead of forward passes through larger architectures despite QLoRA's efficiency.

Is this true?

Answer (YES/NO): NO